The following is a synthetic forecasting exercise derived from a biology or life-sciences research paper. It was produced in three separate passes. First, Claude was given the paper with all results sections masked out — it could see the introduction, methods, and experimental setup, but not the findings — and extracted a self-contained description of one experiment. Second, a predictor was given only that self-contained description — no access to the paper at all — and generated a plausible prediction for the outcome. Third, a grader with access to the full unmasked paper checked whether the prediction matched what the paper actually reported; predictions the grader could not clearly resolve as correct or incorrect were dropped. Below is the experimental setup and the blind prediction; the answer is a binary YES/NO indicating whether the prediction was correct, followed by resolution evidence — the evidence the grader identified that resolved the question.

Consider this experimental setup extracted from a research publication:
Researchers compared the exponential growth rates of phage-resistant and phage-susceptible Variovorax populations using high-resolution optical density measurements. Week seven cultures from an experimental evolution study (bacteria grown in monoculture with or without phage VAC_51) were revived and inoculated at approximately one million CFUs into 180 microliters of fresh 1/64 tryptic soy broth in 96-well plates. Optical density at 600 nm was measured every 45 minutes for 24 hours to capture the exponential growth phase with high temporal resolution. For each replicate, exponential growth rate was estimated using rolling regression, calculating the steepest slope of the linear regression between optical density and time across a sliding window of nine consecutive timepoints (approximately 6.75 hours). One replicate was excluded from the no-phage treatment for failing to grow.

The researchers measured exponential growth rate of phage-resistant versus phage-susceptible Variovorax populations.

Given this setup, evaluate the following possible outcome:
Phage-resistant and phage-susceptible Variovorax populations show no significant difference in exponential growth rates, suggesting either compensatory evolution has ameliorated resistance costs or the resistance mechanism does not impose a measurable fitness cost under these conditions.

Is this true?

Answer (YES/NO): YES